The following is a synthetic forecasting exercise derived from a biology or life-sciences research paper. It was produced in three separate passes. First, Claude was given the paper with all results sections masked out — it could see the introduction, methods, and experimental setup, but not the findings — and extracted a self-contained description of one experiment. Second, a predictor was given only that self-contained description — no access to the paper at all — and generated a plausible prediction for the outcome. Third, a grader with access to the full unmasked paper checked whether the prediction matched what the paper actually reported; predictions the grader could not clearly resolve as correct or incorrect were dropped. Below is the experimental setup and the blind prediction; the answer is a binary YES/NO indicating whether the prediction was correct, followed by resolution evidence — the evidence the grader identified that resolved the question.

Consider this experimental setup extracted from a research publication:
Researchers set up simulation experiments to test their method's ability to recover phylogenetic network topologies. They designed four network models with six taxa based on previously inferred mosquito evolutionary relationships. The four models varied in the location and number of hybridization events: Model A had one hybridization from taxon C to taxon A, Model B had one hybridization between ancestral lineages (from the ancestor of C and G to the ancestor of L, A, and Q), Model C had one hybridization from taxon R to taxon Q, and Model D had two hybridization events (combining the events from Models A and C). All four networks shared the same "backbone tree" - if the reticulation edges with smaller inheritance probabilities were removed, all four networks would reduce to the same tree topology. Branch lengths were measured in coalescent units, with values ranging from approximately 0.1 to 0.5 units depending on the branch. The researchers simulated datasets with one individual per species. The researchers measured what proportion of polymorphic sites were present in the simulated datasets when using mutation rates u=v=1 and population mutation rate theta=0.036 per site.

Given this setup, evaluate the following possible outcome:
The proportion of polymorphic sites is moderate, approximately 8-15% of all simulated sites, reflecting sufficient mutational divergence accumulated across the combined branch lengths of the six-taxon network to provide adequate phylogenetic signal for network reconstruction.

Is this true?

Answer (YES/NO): NO